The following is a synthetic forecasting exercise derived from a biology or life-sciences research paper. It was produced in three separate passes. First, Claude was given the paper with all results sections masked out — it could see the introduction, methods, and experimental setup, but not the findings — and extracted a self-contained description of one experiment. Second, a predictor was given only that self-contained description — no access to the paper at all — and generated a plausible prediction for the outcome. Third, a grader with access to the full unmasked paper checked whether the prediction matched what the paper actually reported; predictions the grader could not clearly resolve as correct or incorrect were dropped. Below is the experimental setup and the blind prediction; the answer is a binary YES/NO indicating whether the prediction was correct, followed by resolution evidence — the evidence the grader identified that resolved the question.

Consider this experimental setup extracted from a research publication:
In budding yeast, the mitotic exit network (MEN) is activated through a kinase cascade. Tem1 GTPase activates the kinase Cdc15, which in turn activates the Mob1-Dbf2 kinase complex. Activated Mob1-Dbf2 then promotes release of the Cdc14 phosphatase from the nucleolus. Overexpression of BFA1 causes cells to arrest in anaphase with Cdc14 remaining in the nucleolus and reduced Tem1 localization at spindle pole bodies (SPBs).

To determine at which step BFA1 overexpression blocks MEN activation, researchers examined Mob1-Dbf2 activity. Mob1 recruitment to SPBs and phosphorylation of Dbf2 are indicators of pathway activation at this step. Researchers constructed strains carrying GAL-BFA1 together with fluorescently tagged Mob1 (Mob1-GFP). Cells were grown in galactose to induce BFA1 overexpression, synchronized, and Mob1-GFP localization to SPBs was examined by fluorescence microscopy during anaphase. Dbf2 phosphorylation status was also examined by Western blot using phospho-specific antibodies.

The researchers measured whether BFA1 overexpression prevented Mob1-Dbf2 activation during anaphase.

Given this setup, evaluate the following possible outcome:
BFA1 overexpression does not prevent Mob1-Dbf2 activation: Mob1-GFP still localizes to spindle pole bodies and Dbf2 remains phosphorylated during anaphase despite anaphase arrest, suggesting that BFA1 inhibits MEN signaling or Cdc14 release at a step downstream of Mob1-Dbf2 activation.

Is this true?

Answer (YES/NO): YES